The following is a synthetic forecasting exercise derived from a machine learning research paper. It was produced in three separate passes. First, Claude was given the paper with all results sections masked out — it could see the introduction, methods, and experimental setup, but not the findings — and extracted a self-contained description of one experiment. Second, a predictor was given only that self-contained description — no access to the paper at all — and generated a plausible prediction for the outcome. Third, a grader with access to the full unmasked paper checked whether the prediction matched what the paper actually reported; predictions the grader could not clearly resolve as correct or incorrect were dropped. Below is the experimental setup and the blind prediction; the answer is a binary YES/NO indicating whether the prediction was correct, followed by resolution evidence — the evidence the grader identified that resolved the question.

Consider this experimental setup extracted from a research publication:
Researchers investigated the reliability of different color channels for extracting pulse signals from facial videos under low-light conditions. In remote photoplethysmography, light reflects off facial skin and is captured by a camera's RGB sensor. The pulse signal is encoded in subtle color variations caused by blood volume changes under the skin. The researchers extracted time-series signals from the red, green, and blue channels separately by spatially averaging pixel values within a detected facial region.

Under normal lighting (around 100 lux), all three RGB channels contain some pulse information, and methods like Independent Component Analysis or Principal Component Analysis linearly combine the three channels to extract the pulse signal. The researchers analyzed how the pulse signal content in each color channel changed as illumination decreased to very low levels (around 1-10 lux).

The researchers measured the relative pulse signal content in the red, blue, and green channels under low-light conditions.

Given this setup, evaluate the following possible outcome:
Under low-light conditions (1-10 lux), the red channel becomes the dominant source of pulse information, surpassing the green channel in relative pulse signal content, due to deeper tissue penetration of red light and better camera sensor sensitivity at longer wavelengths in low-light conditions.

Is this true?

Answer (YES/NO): NO